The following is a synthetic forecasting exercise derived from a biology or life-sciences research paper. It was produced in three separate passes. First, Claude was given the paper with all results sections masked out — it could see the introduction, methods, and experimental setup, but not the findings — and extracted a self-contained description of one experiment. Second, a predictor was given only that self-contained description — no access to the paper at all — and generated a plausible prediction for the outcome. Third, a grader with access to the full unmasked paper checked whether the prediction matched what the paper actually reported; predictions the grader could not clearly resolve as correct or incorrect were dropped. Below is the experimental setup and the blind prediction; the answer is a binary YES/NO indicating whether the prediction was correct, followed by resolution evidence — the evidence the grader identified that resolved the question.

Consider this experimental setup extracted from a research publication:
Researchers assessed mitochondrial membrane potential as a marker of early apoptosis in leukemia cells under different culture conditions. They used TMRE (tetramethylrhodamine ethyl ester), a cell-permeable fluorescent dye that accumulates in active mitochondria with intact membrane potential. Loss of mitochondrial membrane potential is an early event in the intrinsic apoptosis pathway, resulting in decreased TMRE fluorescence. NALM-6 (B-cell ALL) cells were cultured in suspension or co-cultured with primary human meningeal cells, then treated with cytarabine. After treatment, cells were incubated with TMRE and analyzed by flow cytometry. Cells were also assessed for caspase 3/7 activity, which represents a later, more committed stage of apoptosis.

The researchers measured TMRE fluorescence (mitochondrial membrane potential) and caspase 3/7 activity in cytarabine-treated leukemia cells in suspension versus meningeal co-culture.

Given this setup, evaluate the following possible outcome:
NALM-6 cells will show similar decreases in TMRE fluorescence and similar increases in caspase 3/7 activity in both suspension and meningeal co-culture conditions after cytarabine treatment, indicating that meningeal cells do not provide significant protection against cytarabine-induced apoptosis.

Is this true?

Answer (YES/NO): NO